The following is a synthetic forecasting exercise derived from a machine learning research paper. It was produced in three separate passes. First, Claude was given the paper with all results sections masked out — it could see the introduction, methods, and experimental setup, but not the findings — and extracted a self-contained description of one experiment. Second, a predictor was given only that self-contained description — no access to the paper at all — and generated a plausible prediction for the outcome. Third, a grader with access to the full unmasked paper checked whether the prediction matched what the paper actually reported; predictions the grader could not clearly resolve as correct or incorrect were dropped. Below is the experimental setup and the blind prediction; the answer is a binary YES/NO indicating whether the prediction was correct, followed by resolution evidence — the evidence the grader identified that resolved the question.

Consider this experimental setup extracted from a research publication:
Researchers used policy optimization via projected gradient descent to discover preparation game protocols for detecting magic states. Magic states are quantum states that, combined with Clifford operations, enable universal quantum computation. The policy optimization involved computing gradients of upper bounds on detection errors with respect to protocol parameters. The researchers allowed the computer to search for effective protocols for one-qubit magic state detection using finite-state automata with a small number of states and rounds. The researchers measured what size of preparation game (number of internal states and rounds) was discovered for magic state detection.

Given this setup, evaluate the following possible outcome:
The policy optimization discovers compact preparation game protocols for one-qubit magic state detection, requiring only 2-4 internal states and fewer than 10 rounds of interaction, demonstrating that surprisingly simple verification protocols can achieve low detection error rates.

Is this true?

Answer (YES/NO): NO